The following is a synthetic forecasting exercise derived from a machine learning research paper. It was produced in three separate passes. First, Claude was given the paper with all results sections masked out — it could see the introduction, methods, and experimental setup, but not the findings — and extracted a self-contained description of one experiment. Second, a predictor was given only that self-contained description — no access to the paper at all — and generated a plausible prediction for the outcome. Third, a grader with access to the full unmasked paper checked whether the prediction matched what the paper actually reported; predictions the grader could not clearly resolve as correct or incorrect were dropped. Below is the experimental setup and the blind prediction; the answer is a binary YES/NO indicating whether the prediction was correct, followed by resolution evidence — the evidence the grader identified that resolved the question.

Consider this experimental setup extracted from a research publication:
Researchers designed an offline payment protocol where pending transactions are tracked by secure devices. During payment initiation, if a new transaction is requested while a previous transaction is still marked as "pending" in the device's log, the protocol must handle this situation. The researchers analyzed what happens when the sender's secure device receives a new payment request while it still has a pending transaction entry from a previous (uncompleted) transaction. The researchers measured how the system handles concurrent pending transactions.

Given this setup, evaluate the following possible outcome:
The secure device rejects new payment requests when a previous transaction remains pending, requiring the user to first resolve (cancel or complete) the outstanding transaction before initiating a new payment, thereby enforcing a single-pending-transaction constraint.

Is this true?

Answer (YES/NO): NO